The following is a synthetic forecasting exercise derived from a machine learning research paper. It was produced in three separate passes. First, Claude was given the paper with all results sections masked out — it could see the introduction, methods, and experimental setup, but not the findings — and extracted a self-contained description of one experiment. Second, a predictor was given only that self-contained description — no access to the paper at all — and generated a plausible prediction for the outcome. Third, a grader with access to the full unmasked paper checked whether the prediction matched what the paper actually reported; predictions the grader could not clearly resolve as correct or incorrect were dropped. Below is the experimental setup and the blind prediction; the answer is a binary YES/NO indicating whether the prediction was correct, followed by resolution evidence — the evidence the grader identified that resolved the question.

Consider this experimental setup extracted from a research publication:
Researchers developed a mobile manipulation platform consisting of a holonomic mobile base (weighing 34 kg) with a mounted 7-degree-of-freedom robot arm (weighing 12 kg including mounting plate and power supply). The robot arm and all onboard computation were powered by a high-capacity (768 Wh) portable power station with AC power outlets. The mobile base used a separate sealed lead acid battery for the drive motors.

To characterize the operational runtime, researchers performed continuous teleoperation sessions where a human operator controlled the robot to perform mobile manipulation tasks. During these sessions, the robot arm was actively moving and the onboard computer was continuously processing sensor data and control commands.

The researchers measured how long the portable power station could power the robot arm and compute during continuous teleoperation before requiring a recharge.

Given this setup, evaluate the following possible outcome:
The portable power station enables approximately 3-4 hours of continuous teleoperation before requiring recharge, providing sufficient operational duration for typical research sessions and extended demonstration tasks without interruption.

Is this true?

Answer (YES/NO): NO